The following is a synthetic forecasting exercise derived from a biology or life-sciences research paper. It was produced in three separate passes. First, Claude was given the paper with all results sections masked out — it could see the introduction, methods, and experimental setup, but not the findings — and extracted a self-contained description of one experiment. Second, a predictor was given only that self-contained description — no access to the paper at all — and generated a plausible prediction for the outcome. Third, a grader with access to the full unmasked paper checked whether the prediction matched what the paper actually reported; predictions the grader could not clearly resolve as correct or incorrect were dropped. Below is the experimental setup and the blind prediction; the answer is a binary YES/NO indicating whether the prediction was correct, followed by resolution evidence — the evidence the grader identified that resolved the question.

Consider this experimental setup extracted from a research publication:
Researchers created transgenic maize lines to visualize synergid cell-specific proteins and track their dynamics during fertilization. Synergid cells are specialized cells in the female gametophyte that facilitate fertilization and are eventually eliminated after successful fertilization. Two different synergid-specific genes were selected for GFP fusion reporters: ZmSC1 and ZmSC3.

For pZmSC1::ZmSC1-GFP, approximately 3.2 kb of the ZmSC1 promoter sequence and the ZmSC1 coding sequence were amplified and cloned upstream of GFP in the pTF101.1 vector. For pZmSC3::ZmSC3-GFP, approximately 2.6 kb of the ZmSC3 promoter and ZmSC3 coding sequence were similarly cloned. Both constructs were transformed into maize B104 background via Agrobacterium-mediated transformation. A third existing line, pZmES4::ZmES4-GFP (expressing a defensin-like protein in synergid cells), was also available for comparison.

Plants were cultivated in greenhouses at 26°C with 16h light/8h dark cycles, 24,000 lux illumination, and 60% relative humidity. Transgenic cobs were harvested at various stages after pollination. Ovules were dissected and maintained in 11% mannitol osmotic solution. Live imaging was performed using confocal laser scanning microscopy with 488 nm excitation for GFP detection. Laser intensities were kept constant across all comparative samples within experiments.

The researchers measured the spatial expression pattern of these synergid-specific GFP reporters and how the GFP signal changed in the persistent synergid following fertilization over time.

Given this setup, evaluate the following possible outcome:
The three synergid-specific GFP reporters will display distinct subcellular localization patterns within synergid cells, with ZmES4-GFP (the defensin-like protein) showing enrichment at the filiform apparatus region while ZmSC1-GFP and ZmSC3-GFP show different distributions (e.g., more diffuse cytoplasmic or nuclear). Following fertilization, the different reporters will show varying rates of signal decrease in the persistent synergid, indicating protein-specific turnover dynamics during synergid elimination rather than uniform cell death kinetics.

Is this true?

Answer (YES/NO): NO